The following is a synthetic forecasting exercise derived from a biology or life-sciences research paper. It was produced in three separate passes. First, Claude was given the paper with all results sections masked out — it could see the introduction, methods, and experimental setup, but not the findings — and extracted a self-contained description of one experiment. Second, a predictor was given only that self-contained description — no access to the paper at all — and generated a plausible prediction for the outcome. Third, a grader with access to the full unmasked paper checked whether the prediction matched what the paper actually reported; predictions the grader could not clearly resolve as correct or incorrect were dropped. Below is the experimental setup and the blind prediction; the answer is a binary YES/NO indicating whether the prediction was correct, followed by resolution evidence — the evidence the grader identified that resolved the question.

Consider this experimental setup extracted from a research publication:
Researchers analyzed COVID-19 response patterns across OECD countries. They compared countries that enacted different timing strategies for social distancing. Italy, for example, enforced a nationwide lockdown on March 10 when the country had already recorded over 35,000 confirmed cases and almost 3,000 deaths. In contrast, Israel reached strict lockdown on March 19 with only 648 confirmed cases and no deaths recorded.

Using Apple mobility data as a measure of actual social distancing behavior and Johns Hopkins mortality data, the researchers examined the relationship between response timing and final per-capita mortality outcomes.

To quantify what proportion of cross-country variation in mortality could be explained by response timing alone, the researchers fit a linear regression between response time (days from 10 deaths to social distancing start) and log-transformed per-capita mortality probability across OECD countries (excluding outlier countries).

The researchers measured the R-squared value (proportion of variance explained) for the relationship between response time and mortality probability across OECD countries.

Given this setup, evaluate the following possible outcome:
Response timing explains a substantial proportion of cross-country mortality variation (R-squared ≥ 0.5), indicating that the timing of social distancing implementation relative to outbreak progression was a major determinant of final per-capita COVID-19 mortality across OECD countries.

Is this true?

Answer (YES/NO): YES